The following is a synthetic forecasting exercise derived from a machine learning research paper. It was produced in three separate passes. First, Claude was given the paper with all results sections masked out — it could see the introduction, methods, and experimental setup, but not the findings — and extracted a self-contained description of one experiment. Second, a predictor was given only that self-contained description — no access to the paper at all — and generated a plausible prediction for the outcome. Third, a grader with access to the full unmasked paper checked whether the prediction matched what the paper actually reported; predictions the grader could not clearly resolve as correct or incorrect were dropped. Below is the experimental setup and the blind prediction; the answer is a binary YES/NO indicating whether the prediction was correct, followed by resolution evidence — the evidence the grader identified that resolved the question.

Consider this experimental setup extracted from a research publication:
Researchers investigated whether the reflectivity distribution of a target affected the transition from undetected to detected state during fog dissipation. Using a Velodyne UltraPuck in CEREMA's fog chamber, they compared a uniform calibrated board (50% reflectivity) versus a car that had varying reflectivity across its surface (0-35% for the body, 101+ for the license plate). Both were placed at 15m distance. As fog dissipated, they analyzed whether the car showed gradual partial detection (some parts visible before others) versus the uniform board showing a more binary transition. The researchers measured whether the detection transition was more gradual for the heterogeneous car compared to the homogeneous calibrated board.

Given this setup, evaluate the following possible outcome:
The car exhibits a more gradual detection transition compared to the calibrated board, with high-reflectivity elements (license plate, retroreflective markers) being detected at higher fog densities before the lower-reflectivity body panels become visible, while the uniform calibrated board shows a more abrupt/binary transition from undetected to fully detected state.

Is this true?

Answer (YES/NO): YES